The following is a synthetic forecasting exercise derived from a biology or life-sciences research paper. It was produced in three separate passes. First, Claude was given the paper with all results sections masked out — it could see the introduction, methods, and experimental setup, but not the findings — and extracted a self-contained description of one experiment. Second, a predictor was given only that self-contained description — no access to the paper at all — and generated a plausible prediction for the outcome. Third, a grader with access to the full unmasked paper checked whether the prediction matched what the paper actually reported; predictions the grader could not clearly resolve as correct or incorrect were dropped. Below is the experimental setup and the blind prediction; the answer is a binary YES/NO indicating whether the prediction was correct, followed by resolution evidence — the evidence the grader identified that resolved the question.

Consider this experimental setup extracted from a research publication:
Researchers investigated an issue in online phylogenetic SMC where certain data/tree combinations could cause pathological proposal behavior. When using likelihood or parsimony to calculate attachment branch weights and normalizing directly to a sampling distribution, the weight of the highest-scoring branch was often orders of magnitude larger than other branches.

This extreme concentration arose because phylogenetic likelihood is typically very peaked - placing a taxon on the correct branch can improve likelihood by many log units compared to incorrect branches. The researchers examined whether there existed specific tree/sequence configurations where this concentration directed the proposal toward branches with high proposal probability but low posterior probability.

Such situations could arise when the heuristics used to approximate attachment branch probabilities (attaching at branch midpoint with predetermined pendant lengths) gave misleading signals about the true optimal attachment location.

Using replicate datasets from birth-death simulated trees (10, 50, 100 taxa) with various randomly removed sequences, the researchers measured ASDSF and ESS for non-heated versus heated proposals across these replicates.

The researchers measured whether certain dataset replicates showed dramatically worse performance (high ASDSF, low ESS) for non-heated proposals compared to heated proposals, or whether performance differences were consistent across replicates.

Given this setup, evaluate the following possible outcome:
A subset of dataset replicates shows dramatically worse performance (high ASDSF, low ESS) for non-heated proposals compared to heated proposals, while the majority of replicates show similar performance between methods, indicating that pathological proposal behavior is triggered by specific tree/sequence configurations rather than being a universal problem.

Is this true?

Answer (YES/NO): NO